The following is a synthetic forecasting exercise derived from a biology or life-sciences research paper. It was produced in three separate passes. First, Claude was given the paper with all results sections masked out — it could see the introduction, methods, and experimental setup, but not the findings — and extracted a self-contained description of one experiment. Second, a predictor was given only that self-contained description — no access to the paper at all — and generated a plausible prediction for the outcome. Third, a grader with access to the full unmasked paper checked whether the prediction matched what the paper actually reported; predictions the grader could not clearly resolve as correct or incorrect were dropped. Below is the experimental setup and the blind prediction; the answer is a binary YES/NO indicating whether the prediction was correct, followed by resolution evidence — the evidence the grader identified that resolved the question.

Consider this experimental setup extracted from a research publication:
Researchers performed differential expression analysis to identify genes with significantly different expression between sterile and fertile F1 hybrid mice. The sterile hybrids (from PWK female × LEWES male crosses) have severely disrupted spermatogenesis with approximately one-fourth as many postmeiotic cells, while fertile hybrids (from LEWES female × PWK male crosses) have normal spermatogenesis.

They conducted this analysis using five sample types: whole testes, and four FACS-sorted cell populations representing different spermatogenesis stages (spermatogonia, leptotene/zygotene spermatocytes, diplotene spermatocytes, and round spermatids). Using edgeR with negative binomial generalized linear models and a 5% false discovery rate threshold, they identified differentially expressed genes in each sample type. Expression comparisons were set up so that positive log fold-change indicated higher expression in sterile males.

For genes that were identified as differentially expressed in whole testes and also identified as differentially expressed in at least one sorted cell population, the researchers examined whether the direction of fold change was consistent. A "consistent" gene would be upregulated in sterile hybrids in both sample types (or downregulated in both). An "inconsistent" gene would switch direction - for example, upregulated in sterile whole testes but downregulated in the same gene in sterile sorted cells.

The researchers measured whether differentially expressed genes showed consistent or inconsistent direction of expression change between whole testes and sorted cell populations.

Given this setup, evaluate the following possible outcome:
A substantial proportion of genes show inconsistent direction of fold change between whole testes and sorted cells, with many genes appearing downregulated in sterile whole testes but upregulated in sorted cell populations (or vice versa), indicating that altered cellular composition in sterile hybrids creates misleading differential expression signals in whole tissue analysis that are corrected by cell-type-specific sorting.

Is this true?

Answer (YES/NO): NO